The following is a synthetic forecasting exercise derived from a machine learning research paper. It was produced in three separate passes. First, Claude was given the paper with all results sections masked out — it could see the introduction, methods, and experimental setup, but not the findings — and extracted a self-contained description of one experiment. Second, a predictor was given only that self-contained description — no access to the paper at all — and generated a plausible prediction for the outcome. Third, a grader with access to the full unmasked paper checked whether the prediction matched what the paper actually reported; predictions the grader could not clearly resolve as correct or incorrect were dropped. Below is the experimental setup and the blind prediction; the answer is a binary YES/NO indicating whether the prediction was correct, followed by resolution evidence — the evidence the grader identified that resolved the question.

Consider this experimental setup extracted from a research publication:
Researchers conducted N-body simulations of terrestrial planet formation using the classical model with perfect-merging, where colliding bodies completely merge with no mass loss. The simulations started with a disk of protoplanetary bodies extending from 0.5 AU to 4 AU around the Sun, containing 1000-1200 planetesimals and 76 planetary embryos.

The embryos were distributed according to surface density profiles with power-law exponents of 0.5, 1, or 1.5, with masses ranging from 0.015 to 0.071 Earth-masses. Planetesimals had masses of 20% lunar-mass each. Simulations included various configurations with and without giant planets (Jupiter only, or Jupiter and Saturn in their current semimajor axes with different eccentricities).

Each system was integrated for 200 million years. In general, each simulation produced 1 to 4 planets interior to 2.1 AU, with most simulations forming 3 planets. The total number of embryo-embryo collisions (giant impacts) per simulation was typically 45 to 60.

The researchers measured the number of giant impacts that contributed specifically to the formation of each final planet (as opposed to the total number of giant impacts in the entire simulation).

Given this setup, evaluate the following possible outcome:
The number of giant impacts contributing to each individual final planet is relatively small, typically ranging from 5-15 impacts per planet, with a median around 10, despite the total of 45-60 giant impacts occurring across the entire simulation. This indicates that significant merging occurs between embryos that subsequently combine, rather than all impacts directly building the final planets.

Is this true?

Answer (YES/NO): YES